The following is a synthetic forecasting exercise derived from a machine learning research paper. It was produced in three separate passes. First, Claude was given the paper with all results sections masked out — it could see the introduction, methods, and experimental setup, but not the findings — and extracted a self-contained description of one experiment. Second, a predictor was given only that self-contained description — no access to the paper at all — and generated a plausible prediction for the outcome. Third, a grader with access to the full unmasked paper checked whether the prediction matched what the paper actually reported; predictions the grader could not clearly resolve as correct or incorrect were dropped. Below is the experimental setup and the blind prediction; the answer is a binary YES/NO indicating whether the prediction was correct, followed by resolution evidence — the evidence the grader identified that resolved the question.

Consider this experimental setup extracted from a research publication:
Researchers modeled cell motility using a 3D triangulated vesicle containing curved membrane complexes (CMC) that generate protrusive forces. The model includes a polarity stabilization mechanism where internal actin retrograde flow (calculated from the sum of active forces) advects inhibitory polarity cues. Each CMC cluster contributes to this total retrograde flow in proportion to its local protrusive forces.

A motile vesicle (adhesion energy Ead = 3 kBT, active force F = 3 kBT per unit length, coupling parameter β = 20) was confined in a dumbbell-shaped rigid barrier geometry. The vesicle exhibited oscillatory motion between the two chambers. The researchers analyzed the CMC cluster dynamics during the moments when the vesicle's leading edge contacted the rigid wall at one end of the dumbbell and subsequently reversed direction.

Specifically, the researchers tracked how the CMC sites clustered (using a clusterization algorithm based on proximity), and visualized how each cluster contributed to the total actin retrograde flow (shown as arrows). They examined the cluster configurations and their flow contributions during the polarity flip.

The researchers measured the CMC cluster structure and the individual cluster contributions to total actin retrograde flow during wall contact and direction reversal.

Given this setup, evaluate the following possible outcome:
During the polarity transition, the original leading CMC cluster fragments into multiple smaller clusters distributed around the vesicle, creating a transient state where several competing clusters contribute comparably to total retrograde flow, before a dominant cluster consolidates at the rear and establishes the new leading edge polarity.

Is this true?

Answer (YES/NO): NO